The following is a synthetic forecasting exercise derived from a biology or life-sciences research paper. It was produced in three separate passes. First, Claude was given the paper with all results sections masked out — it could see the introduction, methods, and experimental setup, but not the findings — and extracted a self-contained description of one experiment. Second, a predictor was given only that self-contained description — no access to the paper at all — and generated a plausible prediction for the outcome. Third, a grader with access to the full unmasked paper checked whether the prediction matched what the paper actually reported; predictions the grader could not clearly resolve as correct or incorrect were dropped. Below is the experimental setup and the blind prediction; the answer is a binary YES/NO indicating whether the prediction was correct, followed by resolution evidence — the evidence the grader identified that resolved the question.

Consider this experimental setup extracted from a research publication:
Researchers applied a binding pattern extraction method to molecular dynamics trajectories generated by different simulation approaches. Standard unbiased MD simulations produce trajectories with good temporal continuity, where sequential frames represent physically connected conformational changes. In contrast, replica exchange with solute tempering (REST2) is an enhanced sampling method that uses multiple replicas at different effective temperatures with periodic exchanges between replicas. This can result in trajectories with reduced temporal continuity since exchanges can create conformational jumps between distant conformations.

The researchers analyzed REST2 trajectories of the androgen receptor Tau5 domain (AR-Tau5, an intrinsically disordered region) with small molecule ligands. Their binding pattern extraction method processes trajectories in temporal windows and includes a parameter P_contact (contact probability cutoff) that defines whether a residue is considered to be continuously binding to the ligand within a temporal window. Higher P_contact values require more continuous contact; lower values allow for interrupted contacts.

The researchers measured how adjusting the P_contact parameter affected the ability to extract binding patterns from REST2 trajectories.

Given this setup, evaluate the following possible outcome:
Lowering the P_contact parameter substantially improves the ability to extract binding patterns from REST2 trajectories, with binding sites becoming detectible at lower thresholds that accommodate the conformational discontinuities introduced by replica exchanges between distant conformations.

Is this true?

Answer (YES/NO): YES